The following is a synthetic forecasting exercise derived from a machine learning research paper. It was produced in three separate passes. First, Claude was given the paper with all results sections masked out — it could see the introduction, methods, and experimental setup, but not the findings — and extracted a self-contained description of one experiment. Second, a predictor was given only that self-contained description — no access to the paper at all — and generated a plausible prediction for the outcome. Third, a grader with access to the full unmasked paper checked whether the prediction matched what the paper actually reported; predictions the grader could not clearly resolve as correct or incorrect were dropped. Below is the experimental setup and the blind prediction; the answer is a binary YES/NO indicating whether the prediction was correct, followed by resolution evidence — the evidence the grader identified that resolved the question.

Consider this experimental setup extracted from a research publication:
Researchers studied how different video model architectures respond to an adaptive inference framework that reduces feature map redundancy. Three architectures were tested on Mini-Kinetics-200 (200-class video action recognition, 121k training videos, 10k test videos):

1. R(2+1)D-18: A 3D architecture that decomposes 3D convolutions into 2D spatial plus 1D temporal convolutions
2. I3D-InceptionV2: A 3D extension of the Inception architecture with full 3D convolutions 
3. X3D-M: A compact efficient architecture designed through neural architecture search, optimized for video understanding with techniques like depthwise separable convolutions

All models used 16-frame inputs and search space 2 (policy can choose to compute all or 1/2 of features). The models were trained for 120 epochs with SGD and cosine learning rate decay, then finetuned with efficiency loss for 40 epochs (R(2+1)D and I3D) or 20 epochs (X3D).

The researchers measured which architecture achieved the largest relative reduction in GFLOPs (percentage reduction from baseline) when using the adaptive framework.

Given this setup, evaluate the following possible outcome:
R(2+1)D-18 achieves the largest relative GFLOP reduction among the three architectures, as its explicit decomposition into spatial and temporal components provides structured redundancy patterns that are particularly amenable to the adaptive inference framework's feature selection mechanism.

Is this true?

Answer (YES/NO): NO